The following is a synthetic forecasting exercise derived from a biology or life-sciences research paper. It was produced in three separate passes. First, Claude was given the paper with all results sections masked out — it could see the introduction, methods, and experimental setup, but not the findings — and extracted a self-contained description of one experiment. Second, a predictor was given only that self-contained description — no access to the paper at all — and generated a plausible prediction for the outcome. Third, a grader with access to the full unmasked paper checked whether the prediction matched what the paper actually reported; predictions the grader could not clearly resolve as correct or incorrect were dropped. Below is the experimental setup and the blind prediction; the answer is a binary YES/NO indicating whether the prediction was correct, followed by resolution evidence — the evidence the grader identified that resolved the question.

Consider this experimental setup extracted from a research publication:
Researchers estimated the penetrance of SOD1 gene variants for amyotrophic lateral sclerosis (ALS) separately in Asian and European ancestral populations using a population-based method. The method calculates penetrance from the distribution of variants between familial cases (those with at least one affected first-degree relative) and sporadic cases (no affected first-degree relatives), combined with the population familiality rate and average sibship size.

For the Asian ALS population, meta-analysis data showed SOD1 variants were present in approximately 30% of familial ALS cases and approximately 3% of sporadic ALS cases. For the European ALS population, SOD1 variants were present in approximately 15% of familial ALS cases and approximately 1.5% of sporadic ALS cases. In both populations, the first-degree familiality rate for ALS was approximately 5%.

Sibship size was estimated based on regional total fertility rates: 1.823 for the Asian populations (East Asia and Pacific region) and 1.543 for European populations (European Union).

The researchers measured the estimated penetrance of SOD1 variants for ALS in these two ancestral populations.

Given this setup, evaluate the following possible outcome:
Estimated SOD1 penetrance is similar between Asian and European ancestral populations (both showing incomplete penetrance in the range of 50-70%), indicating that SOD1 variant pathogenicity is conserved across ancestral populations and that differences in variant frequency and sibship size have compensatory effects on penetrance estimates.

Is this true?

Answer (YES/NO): NO